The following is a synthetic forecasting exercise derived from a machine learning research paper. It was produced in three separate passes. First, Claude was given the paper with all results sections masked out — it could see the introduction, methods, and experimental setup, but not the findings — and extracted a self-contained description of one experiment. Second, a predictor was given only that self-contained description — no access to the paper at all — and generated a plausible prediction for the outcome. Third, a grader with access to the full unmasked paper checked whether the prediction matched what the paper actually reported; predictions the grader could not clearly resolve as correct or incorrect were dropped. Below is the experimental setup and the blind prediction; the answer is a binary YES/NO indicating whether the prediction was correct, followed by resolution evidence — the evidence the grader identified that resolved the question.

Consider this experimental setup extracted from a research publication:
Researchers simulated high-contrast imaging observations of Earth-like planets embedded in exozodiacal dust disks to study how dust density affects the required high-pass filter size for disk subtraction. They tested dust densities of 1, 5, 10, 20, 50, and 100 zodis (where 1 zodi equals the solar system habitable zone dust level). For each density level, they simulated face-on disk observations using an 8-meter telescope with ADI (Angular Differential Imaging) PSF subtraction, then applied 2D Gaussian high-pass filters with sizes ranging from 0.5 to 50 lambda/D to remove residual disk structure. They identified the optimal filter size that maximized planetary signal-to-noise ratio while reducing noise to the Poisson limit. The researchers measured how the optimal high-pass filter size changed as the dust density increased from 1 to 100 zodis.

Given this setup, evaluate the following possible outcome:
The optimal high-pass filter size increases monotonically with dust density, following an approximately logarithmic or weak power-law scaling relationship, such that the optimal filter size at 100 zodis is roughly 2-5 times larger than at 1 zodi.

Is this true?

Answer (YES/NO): NO